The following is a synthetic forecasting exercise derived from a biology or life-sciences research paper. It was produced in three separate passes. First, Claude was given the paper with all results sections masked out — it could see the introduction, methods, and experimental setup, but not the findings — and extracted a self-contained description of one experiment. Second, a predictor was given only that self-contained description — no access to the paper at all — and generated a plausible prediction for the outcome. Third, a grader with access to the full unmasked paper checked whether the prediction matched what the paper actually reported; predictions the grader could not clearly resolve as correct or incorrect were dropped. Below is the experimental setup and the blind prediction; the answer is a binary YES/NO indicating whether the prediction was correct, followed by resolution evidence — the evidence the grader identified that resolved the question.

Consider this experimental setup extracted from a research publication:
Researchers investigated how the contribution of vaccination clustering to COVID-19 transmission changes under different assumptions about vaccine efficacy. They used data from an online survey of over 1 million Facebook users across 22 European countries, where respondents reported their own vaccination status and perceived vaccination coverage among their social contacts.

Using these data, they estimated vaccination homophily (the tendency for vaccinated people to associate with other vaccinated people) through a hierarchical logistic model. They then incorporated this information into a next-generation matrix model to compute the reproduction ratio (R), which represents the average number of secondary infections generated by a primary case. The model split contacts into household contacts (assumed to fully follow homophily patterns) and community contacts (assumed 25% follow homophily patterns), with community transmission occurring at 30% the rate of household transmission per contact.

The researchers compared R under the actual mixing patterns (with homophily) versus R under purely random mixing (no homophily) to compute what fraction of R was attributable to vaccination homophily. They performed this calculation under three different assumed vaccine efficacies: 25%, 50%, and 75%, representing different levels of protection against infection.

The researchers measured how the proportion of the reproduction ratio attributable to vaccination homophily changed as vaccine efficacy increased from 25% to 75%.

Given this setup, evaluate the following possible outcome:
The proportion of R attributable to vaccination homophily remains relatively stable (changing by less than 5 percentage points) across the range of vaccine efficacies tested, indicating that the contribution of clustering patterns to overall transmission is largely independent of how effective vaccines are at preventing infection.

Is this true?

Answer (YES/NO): NO